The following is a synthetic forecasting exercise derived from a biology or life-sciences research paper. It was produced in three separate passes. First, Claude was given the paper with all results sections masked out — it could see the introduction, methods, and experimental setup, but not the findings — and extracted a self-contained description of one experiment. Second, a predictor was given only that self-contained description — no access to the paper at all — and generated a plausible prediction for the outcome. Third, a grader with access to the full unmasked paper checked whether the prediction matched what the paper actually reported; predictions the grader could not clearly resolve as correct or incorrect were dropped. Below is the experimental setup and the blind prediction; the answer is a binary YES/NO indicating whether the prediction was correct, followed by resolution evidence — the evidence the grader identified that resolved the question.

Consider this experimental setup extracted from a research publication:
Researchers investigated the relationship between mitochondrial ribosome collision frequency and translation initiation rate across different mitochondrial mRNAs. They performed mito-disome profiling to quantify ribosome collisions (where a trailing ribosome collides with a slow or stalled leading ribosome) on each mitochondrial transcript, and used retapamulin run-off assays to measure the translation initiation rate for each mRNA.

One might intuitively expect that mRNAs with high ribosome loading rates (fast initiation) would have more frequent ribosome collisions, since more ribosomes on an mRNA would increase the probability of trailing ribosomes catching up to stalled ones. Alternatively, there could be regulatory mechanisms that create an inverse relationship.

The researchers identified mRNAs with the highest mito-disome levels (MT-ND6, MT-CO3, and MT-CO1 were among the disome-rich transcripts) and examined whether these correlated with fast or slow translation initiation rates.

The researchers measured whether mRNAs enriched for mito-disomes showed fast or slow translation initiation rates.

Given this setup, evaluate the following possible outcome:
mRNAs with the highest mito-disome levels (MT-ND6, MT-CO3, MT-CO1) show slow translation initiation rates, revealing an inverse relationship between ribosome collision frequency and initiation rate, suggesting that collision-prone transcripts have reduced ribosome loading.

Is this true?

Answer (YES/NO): YES